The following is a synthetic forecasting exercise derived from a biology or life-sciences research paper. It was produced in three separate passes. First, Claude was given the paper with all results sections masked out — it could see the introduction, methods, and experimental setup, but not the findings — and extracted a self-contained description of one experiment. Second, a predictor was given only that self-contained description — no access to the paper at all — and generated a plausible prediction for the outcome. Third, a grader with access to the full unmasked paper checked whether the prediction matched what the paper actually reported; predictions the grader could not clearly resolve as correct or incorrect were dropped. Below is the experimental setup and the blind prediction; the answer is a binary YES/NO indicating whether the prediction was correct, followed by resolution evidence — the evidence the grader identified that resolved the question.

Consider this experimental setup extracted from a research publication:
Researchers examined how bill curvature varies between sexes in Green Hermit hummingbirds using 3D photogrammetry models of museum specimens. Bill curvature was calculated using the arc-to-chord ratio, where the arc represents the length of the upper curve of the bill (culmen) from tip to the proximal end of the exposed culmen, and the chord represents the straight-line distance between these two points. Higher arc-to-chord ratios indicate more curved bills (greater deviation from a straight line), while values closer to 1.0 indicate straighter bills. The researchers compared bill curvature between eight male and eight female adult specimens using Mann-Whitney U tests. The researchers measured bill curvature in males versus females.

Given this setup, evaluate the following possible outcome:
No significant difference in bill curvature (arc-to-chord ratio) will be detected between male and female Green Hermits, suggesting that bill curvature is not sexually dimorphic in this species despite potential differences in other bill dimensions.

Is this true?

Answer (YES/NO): NO